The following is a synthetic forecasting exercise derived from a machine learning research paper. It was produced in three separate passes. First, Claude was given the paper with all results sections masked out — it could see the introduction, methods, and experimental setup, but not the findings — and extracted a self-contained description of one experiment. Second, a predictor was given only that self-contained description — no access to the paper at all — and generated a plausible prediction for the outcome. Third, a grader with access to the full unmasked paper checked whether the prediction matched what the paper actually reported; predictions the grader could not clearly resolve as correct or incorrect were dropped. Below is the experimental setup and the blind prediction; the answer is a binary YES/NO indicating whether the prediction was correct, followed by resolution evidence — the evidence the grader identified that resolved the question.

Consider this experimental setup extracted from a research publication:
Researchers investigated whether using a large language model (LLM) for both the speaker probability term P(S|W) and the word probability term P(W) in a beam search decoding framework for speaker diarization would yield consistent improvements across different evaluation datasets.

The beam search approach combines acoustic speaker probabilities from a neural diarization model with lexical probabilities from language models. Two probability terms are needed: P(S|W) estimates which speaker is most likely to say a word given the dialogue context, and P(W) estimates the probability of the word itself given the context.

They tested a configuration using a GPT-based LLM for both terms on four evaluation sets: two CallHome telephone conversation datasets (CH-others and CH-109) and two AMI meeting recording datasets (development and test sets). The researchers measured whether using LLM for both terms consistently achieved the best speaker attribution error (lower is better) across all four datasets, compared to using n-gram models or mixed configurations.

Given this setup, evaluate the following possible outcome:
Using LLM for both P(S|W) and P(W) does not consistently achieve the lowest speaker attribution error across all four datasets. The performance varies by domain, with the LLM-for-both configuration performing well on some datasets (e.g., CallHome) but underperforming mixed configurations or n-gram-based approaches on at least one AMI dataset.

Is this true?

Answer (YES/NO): YES